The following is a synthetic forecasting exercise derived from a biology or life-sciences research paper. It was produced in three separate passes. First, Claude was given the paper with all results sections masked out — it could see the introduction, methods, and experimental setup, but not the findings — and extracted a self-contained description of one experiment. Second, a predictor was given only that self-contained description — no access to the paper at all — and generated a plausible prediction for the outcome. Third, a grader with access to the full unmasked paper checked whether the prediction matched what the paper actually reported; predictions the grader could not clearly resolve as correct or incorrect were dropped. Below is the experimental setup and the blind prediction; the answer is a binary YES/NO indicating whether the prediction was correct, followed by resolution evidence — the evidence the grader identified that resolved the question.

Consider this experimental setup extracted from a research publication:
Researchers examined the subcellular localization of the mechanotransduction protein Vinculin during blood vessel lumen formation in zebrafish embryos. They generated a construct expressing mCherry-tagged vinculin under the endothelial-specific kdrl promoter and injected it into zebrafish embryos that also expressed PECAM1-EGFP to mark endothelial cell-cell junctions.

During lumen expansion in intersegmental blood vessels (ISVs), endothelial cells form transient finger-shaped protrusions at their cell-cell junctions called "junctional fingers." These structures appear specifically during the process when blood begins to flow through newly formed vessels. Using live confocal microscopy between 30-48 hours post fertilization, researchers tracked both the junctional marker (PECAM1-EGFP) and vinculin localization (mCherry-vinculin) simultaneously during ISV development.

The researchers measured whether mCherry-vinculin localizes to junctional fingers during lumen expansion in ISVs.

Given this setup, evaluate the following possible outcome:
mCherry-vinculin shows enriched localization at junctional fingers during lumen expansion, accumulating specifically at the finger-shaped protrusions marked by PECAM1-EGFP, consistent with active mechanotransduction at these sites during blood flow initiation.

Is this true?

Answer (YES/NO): YES